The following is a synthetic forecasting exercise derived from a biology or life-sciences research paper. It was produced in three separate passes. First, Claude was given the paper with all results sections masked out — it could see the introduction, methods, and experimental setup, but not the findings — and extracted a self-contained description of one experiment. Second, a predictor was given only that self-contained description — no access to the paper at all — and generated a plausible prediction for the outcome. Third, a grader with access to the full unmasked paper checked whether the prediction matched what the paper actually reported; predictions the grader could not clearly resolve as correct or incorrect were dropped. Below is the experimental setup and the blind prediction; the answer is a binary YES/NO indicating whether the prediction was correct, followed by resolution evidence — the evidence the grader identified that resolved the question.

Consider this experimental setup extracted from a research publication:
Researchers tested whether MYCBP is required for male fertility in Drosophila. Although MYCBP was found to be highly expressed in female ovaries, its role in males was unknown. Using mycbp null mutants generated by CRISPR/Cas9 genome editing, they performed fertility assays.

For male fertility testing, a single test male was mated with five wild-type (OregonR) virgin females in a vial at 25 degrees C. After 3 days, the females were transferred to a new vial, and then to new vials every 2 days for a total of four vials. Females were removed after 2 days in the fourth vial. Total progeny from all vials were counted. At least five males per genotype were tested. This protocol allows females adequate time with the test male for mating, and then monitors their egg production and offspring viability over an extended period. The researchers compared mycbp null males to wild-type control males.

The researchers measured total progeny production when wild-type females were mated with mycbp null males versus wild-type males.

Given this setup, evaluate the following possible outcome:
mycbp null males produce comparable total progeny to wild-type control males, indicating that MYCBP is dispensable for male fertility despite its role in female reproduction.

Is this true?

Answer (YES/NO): YES